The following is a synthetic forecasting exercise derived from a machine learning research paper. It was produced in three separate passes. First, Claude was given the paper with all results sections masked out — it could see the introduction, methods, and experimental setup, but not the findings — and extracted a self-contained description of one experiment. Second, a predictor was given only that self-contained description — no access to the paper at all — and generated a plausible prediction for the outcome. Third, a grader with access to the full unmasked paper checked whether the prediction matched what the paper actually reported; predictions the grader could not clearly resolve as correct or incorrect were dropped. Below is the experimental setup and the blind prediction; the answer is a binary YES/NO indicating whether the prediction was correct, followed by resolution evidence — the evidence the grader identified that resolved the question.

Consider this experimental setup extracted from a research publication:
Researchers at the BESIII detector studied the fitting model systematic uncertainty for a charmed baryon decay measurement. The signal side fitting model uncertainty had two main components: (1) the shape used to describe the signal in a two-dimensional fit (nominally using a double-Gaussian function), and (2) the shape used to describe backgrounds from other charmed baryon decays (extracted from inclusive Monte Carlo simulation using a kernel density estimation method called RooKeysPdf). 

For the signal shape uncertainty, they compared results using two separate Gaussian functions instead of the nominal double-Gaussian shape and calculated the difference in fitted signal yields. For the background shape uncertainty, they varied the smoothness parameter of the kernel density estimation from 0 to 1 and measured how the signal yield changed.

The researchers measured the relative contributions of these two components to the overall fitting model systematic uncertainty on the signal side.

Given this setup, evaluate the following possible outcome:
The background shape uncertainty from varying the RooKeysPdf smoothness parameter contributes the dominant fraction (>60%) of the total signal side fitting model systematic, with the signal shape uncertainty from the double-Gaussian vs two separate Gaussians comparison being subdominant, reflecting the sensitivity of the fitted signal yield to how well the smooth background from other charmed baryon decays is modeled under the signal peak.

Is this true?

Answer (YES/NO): YES